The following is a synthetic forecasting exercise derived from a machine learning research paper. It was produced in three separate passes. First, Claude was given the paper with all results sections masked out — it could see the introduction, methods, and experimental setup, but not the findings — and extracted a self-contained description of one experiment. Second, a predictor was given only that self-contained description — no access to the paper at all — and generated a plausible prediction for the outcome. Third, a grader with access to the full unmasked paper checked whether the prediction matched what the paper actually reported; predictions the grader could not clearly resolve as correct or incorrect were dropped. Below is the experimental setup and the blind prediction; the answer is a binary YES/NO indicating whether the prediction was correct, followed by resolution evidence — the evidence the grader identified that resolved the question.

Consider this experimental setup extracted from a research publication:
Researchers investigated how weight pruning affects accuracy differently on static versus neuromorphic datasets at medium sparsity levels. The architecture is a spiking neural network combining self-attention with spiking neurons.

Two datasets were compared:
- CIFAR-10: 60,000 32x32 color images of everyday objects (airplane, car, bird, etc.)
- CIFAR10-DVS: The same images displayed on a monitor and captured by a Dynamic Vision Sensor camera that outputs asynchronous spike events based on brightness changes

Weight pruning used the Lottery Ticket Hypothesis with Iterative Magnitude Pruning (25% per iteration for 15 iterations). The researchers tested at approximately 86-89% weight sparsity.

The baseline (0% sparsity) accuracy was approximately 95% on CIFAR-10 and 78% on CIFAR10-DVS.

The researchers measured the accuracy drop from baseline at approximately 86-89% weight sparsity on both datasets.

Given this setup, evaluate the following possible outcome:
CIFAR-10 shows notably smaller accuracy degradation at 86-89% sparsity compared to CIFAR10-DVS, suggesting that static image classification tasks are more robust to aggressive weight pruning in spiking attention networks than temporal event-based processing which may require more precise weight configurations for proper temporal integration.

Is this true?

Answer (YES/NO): YES